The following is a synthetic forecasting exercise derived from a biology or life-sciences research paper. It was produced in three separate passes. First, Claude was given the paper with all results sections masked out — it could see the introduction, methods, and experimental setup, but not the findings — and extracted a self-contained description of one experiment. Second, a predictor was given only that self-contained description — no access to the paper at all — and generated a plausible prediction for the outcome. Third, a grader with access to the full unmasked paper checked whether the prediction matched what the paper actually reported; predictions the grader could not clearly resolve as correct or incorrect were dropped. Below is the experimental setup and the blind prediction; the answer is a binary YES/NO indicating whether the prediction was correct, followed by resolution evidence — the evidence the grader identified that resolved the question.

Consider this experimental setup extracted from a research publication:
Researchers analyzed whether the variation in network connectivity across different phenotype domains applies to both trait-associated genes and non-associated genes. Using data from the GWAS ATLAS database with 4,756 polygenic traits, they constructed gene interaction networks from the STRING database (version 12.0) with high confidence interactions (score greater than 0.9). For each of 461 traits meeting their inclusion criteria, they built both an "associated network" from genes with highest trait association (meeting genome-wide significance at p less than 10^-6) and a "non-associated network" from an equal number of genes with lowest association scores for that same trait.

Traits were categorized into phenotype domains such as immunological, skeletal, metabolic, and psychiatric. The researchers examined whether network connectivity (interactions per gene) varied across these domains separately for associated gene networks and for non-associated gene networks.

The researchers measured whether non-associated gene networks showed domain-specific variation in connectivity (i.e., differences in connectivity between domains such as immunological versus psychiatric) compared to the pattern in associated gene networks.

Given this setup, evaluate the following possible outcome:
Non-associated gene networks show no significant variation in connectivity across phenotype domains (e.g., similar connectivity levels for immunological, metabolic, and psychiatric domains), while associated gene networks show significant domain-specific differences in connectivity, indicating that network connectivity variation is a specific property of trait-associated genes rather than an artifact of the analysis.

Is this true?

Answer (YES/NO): YES